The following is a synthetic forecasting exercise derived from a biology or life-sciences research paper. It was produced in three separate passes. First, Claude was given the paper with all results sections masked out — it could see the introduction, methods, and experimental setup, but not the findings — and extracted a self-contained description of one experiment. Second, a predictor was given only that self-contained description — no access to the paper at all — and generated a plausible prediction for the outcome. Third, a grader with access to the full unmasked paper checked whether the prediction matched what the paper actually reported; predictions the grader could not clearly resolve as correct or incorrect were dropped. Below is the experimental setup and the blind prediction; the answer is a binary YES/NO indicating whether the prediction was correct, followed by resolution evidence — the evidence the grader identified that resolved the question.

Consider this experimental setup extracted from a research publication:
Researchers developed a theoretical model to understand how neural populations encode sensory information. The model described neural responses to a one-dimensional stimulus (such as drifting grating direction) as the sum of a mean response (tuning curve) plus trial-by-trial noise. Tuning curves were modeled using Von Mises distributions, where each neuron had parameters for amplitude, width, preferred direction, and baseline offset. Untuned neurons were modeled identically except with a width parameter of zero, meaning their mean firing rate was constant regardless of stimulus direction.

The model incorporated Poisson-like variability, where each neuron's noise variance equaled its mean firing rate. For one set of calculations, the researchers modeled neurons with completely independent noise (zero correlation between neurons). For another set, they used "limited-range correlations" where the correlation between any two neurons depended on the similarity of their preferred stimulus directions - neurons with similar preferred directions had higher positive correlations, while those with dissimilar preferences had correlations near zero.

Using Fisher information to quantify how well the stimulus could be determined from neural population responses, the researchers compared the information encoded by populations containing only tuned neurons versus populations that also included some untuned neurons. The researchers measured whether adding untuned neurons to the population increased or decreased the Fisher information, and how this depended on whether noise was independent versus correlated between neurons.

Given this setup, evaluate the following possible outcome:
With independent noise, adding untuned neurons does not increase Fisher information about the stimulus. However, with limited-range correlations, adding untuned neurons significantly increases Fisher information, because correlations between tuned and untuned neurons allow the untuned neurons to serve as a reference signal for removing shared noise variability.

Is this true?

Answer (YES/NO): YES